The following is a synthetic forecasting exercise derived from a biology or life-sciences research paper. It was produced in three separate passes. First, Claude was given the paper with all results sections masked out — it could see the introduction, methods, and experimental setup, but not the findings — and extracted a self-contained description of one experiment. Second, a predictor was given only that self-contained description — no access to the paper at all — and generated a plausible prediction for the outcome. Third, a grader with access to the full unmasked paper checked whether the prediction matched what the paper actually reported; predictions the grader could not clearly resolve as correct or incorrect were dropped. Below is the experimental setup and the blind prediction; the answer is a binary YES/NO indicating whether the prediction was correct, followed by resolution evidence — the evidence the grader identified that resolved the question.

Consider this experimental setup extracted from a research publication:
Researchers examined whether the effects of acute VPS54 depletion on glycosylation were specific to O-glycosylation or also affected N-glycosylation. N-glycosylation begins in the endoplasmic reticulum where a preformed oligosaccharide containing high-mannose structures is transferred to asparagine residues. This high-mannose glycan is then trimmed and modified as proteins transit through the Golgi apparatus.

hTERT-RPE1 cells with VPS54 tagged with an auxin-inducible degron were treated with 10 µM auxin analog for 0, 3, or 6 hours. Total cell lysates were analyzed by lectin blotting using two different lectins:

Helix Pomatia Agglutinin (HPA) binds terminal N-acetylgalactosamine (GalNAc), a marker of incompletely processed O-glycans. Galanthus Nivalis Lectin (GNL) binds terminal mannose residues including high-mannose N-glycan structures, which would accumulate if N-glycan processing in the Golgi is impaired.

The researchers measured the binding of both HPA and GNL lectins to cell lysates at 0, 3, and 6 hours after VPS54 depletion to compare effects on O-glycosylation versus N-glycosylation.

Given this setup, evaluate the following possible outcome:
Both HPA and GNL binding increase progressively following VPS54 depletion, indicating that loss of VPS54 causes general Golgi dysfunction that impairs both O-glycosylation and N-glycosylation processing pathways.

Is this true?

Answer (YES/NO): NO